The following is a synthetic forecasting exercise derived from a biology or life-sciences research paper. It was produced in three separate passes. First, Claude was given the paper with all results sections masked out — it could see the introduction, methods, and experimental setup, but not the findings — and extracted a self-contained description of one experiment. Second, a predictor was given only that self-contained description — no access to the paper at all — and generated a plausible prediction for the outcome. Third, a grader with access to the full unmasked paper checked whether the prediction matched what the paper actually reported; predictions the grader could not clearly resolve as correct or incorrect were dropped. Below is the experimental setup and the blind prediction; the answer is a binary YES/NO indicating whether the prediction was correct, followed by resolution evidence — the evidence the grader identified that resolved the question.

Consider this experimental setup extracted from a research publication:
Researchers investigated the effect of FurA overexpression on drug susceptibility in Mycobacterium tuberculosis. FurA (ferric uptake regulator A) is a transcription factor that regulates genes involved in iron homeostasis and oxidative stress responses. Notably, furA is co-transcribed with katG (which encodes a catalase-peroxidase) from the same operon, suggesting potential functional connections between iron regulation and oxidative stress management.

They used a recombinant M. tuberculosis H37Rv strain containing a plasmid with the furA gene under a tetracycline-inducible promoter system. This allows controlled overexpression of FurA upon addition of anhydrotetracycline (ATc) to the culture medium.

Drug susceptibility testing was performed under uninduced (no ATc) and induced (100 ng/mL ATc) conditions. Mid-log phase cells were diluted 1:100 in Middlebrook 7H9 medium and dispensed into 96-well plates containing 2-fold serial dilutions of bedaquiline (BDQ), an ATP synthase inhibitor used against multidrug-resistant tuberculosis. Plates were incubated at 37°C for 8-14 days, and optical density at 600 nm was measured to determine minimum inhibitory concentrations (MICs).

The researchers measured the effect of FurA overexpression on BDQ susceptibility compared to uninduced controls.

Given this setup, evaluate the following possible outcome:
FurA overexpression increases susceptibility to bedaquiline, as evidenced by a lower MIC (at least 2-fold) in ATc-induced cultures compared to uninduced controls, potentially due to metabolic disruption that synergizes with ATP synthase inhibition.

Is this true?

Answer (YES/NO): NO